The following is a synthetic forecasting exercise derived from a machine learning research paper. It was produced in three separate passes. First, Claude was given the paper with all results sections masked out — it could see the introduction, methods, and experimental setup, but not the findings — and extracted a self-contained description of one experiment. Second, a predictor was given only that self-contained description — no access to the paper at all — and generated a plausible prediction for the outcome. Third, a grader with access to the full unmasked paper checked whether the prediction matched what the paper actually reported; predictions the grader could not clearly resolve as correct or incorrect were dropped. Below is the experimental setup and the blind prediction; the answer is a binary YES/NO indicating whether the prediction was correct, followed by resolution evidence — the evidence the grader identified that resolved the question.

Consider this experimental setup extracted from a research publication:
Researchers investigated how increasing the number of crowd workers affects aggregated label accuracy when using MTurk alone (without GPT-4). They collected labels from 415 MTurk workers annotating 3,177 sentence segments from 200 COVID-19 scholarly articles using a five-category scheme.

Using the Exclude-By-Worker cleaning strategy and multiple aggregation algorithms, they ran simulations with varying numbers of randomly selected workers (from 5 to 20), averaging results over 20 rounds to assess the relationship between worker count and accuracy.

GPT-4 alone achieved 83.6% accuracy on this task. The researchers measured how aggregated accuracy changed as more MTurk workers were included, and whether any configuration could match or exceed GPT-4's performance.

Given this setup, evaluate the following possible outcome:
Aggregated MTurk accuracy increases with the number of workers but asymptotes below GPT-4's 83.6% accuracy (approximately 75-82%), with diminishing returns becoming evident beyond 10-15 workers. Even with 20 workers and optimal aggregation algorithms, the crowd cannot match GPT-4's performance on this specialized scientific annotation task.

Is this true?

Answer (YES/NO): YES